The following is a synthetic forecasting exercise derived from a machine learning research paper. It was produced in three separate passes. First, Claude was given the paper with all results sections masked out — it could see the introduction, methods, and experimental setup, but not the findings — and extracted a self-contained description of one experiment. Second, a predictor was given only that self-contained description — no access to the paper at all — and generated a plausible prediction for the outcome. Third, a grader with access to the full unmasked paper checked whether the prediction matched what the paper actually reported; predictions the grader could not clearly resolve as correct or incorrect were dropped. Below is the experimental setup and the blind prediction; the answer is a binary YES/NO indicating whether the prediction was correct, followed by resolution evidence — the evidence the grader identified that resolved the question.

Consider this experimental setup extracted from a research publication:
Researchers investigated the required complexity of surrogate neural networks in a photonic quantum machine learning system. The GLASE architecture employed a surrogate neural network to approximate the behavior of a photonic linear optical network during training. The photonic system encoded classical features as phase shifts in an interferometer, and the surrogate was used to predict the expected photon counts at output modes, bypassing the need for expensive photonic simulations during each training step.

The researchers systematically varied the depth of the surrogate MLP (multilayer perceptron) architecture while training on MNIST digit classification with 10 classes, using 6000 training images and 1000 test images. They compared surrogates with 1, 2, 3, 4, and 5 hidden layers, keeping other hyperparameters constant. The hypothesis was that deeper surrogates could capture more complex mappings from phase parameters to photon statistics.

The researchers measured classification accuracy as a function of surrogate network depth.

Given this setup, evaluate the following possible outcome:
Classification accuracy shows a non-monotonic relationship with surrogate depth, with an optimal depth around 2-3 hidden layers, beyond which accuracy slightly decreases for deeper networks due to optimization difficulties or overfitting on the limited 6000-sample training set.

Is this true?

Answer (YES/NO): NO